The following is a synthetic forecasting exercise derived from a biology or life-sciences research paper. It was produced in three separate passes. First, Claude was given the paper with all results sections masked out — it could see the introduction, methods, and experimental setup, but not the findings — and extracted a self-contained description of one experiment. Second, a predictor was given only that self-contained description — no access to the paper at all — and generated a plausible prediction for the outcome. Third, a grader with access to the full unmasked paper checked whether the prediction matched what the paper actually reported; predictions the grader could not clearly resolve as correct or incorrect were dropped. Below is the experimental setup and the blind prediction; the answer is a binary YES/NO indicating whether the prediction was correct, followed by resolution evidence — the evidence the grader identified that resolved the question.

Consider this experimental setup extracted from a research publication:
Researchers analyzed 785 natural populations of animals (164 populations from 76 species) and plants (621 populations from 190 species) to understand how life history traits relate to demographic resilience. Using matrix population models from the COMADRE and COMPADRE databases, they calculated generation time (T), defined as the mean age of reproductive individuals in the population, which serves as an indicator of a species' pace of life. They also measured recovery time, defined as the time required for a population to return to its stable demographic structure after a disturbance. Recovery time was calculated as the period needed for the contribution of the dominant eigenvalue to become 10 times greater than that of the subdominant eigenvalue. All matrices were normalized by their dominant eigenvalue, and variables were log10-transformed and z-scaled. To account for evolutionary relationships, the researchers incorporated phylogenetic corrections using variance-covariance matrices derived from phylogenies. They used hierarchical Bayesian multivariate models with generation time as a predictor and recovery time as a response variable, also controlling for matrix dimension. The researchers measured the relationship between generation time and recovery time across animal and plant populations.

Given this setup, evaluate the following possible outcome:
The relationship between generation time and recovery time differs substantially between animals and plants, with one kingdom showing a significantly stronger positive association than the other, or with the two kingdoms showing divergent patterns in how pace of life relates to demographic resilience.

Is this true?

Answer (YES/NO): NO